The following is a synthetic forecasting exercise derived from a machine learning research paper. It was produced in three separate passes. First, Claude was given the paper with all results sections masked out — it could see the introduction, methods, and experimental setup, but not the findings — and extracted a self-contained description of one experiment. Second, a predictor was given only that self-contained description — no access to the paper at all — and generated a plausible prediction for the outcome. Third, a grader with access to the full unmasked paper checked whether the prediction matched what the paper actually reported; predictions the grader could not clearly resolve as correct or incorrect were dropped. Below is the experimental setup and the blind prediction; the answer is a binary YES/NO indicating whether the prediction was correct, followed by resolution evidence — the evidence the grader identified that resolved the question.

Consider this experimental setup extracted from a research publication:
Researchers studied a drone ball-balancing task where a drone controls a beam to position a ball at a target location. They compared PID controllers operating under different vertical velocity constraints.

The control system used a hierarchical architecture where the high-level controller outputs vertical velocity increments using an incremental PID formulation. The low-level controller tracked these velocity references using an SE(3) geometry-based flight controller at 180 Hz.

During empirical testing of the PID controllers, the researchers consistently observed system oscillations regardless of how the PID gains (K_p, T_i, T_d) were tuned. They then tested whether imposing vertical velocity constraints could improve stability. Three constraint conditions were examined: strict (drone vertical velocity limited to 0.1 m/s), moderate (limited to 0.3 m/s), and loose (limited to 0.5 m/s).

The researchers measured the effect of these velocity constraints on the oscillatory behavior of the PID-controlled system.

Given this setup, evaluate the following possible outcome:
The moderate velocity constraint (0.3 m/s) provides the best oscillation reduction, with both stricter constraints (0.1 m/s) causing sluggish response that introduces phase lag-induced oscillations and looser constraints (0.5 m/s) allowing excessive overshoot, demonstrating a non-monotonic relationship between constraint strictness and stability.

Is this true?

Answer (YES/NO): NO